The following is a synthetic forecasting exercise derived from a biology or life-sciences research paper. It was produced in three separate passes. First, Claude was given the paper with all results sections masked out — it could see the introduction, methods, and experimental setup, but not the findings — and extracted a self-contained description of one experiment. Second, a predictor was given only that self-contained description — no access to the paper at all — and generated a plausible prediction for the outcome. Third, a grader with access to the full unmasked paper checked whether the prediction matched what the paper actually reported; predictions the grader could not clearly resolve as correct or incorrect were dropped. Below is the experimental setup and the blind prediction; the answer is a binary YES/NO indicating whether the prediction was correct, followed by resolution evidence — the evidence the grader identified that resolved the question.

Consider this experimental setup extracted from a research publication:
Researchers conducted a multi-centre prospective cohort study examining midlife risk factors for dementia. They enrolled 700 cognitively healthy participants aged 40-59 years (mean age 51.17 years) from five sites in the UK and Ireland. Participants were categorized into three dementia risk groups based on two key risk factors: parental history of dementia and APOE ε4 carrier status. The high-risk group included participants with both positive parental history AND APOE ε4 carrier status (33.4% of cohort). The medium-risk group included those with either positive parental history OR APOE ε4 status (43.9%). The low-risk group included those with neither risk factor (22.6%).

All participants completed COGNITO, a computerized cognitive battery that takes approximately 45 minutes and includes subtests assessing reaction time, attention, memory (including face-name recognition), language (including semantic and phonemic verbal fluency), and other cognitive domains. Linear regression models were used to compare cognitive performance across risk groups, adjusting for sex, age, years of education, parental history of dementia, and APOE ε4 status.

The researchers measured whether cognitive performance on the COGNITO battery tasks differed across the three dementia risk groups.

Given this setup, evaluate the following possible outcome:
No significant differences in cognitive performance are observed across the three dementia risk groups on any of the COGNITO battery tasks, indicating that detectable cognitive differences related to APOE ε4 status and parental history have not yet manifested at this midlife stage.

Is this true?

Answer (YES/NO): YES